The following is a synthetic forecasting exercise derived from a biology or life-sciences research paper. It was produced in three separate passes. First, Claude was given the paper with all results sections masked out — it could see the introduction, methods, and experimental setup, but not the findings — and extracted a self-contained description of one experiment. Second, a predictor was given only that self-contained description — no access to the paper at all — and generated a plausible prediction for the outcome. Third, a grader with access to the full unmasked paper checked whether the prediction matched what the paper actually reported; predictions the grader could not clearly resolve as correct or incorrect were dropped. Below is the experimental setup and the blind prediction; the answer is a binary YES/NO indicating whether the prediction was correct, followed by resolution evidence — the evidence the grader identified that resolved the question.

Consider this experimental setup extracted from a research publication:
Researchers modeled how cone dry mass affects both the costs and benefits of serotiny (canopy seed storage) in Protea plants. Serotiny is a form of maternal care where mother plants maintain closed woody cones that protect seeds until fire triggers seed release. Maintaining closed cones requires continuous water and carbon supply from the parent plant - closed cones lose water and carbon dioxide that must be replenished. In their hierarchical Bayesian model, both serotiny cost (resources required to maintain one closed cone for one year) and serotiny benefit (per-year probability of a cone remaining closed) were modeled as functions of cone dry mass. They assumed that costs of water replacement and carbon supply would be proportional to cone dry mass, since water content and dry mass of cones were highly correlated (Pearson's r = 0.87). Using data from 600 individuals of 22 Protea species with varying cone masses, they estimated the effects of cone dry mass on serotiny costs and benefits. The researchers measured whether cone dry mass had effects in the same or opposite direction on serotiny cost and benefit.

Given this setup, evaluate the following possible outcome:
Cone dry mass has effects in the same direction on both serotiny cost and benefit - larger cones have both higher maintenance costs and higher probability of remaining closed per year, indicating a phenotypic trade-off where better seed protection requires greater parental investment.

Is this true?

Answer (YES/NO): YES